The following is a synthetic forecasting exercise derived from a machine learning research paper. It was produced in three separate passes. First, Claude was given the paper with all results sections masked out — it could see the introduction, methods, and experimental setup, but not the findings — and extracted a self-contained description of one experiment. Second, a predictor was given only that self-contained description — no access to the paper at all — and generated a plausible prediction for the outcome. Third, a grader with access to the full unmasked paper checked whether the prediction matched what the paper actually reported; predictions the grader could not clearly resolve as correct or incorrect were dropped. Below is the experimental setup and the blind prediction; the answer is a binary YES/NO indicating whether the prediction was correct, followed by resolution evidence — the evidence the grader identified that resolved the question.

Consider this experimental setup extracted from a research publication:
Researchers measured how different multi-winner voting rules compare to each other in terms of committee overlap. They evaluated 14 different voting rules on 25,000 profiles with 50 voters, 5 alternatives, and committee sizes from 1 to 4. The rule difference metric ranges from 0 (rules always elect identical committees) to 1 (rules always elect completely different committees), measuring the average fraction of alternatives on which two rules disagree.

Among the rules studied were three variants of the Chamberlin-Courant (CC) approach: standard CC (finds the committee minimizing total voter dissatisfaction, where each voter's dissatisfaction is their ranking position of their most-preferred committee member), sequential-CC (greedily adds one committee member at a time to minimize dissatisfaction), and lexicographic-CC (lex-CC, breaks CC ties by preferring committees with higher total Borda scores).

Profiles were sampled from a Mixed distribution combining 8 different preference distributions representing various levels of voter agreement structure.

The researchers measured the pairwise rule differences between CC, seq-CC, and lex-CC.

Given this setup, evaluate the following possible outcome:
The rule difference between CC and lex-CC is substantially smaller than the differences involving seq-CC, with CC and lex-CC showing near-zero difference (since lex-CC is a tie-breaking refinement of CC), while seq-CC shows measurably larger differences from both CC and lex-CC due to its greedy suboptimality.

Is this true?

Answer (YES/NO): NO